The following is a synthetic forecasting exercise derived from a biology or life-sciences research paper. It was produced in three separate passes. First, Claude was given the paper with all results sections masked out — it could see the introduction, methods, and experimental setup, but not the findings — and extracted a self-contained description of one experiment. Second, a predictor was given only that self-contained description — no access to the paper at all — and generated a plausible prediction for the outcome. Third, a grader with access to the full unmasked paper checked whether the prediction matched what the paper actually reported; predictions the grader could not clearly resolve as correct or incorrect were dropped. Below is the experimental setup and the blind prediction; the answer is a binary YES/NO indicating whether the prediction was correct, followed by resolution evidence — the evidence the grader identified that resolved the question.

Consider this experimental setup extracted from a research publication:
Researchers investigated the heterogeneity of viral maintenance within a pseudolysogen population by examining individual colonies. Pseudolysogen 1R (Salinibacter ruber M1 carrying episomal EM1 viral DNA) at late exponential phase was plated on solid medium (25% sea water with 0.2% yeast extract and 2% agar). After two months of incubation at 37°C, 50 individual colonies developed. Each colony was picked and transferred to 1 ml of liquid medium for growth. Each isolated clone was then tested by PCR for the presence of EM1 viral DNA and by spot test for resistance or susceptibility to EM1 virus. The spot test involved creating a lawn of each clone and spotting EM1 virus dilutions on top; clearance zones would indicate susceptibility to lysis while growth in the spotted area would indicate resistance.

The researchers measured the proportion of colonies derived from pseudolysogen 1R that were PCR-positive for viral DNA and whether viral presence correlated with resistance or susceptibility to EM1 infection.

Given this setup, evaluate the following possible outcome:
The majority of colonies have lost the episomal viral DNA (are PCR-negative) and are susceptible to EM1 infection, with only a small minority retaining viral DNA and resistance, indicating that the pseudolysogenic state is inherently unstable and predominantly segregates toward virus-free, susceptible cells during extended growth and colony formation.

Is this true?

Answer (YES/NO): NO